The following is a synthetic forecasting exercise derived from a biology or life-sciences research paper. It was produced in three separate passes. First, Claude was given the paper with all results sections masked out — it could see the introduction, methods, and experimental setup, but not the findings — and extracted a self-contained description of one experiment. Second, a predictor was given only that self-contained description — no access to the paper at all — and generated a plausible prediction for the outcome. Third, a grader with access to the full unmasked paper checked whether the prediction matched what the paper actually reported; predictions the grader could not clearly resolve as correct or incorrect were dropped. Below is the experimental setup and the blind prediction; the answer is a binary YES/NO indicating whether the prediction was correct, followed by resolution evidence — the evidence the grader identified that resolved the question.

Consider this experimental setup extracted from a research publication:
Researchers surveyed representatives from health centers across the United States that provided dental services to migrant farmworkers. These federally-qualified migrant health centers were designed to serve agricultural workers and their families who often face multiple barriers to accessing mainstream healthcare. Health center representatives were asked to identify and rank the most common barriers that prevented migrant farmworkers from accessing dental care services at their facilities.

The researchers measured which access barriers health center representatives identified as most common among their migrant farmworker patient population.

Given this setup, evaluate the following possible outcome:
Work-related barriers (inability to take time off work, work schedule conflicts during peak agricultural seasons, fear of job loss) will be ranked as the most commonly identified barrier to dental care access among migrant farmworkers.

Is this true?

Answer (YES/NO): NO